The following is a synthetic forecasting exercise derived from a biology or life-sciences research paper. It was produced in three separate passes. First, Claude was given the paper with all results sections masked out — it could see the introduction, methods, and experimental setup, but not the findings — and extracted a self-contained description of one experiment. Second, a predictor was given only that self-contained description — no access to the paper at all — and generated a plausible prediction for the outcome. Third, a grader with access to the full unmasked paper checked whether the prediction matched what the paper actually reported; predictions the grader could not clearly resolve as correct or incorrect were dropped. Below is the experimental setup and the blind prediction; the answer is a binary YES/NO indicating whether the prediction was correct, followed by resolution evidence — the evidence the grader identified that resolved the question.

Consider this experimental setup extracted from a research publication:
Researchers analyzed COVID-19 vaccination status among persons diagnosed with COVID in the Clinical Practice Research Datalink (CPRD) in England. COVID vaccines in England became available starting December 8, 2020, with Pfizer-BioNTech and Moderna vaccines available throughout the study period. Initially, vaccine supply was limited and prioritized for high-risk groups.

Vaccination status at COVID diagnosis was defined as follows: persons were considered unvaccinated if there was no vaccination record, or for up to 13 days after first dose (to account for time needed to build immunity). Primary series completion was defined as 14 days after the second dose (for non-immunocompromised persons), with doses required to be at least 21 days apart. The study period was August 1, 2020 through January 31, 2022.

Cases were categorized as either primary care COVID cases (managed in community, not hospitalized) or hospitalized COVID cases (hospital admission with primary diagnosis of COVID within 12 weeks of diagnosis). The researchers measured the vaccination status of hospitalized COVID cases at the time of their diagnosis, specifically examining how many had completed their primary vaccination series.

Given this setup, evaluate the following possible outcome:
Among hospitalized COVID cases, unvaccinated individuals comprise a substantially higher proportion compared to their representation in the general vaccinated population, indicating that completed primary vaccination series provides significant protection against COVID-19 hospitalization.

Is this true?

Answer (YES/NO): YES